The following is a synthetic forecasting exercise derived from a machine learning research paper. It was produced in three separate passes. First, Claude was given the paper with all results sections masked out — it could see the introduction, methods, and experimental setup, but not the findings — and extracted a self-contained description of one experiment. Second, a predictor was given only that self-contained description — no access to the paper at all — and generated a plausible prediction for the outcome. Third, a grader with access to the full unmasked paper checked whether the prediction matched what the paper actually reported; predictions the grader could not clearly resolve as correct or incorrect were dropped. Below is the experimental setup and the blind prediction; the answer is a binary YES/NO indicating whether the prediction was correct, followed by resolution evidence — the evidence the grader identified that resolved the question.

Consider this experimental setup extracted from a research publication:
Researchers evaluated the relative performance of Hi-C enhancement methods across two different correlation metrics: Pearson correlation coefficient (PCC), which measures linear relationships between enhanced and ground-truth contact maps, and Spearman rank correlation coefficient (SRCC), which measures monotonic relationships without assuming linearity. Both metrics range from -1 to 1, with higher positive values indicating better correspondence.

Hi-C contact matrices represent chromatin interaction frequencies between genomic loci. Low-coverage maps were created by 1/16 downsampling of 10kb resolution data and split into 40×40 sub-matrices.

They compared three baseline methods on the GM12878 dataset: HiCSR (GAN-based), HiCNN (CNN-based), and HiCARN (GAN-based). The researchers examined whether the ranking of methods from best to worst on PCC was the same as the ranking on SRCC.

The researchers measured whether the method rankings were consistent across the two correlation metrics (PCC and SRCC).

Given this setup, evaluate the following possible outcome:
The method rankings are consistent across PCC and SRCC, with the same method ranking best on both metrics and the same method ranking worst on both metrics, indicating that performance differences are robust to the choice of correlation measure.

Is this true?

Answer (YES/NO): YES